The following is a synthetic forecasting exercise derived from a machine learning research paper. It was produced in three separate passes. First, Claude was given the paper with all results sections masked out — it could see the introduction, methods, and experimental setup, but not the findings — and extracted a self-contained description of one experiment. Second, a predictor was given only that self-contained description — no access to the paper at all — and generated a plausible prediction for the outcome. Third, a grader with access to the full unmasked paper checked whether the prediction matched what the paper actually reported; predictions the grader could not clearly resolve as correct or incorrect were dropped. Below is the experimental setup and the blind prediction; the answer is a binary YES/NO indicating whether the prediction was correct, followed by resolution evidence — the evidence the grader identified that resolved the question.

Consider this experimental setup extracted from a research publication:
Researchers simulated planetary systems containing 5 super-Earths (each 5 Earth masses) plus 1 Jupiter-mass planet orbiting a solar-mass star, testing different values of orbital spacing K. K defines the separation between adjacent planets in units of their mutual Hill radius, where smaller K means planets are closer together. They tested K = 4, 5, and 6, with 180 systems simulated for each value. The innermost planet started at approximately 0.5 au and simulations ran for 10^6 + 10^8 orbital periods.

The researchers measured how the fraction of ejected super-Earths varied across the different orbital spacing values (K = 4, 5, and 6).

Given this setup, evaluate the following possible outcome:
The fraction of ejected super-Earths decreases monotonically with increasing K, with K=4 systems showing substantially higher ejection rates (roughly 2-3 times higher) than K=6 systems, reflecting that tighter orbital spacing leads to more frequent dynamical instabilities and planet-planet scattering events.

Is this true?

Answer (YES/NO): NO